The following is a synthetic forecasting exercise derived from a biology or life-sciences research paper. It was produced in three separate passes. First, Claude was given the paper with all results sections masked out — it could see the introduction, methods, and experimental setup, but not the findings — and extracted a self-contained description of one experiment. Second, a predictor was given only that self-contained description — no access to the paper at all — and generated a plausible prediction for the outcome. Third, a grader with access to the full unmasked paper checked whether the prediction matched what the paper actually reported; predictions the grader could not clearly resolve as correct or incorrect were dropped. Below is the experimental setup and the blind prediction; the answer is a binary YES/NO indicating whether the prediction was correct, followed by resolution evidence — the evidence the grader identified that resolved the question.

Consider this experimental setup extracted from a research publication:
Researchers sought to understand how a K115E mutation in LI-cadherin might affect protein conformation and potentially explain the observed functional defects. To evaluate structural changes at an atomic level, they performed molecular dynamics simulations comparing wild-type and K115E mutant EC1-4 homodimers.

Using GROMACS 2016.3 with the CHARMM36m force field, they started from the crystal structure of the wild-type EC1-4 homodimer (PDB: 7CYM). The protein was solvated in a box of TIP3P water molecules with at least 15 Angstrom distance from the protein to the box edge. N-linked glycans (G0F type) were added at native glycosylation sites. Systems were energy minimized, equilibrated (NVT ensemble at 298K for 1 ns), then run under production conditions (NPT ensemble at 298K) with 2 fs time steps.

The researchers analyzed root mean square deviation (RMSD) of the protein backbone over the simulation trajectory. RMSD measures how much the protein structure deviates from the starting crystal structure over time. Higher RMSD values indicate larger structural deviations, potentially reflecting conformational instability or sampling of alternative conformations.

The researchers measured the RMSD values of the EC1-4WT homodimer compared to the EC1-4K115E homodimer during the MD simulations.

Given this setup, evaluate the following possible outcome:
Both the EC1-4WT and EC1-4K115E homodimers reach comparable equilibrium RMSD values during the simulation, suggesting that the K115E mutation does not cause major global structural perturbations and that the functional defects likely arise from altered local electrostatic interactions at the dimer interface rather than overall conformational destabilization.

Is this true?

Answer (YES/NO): NO